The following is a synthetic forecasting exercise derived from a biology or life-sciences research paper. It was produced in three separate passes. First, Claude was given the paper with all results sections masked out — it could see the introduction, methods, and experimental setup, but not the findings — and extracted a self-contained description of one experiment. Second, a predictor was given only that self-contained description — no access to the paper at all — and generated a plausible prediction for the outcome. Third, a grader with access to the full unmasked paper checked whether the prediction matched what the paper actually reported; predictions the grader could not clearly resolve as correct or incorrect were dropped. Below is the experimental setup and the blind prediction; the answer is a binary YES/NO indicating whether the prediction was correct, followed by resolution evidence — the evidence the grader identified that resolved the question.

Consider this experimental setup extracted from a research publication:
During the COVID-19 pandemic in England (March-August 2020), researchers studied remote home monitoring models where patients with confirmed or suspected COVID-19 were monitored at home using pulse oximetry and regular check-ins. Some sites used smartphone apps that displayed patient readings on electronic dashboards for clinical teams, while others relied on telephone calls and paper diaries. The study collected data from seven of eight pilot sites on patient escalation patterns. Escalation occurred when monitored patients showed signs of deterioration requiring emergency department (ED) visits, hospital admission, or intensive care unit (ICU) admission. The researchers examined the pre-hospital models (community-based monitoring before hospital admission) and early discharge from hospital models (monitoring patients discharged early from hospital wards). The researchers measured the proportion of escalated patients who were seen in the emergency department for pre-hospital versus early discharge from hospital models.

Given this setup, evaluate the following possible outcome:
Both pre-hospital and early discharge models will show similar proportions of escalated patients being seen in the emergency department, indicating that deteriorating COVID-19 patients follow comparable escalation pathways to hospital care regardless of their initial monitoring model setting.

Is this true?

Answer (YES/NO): NO